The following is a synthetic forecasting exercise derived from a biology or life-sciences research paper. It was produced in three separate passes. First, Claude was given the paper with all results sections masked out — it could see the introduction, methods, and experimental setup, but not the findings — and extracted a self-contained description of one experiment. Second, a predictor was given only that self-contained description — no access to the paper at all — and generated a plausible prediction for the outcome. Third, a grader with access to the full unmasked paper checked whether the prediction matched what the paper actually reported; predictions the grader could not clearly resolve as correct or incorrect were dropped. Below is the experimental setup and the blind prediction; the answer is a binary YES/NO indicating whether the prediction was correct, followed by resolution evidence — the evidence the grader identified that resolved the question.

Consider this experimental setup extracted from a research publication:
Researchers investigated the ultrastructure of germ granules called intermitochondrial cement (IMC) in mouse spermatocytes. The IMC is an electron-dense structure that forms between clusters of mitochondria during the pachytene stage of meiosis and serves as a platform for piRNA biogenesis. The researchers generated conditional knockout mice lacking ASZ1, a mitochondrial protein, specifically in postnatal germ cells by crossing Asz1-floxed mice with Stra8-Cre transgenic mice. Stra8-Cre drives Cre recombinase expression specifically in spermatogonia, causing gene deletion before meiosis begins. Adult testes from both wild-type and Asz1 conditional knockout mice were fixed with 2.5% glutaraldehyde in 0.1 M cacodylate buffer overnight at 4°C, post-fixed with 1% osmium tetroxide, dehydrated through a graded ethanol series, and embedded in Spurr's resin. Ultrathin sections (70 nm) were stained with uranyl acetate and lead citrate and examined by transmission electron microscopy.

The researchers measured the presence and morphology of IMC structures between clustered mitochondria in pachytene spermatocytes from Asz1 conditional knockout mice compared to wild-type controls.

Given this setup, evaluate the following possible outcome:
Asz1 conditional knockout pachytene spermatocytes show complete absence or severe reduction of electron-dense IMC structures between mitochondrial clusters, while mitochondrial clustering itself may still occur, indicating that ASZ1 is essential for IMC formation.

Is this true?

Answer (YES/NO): YES